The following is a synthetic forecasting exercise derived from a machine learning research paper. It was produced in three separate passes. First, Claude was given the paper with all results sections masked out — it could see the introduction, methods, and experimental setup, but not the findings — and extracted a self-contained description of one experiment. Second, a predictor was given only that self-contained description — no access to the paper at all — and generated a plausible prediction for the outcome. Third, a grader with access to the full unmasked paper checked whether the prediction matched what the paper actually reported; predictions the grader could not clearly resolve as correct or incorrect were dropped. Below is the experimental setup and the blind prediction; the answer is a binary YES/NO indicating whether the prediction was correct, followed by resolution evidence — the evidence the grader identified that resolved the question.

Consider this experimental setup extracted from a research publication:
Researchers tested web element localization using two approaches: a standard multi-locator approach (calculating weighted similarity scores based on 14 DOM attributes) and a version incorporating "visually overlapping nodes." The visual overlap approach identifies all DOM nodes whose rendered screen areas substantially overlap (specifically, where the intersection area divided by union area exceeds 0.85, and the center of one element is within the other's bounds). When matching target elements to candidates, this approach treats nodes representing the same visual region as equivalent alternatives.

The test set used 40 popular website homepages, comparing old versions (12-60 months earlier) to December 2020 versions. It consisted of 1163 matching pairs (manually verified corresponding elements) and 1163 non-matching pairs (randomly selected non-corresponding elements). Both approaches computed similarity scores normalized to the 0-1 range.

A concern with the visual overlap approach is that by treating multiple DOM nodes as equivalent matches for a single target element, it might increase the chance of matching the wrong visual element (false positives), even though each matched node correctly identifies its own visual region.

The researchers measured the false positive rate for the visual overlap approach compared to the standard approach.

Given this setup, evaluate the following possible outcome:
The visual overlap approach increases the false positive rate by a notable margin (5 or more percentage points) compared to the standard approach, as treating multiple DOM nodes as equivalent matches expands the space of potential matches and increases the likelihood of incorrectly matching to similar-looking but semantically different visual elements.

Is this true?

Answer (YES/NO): NO